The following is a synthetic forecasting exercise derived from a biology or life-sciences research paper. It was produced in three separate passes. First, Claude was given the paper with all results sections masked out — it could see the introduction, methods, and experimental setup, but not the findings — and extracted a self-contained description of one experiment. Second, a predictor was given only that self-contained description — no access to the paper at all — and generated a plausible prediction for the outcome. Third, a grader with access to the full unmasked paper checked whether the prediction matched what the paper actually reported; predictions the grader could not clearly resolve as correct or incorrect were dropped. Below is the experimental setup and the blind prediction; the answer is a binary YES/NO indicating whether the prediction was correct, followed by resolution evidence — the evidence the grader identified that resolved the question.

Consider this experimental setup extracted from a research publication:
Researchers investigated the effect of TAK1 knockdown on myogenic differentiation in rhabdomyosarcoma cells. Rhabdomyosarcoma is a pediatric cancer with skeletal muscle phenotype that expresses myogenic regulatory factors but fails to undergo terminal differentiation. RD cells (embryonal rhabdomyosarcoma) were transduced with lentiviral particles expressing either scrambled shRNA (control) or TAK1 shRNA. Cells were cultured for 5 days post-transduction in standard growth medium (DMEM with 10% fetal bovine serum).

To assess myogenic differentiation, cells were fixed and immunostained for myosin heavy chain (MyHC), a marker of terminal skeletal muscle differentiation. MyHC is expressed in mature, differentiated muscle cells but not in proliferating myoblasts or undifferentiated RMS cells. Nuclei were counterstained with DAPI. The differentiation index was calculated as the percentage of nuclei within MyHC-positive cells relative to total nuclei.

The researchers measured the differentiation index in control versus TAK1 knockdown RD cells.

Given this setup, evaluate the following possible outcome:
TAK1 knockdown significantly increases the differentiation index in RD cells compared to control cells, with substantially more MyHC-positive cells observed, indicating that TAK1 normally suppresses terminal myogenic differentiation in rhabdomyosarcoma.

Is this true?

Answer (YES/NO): YES